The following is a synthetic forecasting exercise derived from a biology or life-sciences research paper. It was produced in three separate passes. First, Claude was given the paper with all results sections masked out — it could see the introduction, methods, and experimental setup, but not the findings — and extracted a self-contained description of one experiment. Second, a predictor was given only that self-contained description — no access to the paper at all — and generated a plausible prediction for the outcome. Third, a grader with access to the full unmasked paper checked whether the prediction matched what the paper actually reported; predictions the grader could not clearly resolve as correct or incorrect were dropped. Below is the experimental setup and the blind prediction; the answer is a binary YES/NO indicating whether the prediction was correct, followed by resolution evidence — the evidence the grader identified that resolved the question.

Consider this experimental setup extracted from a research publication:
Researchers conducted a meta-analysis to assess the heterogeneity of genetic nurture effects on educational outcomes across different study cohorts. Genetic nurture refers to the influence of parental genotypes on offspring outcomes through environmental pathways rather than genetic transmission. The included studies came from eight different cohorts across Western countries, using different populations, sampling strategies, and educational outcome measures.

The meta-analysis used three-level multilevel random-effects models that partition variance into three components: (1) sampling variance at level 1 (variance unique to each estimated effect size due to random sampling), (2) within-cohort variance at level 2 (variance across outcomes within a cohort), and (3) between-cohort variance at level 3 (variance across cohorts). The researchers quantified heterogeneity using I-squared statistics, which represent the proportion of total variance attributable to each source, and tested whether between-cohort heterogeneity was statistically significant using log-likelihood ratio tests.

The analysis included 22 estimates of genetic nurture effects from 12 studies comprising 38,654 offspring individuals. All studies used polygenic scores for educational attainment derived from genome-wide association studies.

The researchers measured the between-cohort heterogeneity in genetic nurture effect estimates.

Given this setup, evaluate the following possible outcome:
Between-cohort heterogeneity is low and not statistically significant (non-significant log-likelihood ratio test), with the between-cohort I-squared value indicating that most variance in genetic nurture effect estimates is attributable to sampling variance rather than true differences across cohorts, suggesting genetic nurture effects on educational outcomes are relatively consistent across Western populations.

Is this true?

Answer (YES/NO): YES